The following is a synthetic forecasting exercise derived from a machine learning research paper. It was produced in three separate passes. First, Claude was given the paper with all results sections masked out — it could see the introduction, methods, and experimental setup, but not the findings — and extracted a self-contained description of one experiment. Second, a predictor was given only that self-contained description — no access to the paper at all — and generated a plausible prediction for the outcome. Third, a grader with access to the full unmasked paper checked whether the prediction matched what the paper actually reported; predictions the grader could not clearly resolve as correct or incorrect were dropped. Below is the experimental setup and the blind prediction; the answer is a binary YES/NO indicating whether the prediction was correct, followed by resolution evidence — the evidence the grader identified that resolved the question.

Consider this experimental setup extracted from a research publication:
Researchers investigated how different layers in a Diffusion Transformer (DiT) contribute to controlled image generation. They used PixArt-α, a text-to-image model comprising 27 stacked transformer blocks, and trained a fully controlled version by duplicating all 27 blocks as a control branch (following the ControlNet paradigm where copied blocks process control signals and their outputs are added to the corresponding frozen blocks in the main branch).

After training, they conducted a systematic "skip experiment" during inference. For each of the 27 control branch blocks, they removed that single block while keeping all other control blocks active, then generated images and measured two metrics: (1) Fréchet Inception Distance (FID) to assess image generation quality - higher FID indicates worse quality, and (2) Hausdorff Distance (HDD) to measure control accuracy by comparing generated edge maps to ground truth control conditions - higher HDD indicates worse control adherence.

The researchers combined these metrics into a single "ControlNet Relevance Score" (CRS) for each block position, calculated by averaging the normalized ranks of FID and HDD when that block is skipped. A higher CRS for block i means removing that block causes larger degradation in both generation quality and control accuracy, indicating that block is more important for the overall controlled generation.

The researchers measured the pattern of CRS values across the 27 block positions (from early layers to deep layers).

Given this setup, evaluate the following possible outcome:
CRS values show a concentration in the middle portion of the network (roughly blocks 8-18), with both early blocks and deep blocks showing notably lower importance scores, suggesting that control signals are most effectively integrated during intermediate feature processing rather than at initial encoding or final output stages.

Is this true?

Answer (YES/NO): NO